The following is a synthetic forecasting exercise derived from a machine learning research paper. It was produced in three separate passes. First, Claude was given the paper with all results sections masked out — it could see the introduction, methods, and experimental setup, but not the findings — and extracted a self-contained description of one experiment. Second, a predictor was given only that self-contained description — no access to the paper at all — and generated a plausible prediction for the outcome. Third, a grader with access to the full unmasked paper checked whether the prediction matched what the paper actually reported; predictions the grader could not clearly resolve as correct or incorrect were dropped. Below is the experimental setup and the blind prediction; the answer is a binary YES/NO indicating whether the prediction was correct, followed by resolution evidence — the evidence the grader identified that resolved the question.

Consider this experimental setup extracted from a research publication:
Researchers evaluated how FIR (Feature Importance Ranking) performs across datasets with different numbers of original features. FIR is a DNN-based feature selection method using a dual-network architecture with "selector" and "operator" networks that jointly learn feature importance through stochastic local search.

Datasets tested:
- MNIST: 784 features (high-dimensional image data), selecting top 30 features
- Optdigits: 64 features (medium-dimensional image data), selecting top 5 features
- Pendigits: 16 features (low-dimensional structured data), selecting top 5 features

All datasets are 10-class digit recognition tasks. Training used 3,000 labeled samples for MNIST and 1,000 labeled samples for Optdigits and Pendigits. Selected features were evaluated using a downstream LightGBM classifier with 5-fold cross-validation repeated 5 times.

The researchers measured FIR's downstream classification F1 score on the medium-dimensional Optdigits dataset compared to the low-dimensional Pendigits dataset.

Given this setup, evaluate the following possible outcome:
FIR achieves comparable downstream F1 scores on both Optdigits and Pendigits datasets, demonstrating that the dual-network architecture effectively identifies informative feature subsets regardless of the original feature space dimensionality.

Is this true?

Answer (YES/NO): NO